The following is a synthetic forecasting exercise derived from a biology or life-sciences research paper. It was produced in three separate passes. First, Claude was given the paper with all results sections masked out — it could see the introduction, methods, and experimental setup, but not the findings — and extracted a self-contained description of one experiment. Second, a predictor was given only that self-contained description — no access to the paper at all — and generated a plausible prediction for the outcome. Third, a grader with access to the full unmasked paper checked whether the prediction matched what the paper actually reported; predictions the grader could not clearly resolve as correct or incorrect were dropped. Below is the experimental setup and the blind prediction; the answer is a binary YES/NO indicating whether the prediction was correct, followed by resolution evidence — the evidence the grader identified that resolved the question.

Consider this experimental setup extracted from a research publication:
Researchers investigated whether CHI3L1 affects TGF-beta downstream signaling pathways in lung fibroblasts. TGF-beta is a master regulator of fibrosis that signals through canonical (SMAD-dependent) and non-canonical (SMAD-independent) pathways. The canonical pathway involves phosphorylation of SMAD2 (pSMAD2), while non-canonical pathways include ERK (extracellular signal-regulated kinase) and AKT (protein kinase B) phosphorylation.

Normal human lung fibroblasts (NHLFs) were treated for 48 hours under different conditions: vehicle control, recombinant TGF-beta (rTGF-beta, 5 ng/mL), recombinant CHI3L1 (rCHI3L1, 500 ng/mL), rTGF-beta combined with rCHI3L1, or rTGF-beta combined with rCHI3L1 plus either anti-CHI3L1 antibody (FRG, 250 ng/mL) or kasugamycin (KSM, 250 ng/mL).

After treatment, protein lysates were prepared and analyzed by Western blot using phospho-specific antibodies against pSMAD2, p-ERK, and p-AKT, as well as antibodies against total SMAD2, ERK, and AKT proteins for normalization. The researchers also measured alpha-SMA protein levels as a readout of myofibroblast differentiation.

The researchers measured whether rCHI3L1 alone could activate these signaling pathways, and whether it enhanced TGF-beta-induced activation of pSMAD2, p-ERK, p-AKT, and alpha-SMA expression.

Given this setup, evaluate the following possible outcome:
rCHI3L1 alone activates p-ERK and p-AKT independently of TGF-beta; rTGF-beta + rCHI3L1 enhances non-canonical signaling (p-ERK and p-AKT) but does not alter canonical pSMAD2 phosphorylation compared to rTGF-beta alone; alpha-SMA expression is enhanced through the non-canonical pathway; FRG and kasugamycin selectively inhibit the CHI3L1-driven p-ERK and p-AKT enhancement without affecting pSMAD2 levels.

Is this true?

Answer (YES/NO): NO